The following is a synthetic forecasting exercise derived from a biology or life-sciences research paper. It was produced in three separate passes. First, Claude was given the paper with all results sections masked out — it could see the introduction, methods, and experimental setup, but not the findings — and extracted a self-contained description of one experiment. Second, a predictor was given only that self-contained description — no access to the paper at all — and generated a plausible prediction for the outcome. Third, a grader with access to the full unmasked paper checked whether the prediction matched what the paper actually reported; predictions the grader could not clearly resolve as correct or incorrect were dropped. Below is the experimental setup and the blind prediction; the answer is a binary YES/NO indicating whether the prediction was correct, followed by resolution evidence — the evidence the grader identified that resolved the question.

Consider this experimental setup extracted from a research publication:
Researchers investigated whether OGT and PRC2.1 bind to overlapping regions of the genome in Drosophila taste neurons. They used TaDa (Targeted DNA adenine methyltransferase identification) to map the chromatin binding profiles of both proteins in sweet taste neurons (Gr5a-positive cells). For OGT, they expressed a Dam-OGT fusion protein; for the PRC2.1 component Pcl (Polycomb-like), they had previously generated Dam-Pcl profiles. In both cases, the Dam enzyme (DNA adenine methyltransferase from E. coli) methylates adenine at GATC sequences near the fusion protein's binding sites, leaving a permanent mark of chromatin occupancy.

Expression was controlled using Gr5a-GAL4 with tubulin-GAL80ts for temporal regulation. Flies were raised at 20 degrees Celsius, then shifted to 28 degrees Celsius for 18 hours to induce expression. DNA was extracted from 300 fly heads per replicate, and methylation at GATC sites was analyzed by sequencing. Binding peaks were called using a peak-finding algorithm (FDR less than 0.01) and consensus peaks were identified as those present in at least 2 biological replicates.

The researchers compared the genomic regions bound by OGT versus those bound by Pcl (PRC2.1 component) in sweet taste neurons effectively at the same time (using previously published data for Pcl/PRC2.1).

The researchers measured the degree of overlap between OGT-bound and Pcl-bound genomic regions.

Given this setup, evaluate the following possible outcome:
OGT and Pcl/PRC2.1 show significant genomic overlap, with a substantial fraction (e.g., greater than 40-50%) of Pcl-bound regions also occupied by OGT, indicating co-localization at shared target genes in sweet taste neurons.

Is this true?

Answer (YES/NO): NO